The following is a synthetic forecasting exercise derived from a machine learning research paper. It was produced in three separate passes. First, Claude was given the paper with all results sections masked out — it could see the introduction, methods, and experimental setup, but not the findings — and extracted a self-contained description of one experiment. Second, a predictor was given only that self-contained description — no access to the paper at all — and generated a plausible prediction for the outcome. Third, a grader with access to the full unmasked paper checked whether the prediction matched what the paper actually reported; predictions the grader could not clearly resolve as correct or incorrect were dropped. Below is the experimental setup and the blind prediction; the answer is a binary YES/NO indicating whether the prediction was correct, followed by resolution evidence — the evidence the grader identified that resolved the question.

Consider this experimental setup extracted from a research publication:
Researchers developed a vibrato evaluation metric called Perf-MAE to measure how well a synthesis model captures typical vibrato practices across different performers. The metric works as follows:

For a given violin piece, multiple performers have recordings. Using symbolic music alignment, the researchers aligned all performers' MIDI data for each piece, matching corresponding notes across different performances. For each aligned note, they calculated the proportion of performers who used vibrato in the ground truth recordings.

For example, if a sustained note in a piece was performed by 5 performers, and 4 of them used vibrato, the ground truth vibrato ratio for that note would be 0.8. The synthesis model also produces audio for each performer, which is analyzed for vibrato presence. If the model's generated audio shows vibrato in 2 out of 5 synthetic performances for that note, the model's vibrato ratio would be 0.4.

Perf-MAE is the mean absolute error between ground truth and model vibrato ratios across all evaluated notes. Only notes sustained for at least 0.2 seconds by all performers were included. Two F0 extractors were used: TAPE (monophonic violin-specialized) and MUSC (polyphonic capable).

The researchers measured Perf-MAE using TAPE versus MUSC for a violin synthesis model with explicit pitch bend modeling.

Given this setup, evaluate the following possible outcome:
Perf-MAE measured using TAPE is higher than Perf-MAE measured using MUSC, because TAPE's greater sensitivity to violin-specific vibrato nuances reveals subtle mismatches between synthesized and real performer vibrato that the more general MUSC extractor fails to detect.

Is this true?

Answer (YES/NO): NO